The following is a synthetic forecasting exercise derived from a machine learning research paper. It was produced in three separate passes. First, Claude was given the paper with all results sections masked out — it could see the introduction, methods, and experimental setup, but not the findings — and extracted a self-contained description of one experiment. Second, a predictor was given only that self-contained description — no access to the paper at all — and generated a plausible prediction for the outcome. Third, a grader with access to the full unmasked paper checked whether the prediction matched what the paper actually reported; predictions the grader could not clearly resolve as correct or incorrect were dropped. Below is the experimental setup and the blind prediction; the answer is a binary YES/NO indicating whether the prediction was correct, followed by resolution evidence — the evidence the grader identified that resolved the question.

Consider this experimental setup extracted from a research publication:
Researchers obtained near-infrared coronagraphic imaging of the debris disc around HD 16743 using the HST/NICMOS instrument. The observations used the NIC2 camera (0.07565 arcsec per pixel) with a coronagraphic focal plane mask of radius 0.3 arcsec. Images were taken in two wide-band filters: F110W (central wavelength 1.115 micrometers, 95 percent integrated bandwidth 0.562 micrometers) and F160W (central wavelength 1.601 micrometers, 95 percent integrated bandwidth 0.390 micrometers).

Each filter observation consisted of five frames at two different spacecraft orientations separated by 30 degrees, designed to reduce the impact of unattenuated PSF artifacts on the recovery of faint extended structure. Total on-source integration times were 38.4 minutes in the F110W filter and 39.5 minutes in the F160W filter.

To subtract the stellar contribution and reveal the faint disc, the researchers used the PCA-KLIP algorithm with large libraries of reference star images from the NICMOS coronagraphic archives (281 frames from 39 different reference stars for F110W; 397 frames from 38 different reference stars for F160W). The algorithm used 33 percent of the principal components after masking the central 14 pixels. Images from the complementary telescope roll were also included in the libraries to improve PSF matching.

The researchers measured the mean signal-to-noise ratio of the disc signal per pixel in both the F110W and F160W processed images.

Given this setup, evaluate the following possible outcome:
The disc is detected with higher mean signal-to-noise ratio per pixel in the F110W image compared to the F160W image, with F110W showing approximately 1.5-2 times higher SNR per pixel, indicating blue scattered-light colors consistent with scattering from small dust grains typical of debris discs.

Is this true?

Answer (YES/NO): NO